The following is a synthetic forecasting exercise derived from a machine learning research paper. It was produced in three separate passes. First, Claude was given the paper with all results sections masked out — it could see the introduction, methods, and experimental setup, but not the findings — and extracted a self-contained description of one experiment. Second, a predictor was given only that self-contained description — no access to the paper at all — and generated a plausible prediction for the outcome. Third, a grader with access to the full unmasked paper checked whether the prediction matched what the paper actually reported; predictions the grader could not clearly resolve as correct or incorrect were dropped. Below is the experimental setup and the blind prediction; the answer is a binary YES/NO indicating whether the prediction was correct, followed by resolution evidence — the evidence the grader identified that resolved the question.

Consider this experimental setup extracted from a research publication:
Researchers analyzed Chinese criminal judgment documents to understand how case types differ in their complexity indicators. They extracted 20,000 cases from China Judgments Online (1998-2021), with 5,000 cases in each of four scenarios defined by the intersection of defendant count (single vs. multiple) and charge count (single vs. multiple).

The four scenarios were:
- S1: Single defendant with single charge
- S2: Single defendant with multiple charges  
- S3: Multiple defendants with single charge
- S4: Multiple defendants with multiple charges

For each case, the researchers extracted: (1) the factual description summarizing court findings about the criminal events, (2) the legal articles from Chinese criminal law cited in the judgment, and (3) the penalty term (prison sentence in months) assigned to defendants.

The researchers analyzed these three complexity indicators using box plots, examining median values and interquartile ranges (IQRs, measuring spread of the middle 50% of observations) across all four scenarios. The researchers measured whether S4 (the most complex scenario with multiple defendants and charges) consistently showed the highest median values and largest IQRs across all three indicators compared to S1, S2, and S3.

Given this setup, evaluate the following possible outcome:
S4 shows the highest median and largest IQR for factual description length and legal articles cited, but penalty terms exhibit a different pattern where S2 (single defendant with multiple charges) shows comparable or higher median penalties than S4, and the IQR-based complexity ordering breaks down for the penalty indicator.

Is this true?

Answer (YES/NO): NO